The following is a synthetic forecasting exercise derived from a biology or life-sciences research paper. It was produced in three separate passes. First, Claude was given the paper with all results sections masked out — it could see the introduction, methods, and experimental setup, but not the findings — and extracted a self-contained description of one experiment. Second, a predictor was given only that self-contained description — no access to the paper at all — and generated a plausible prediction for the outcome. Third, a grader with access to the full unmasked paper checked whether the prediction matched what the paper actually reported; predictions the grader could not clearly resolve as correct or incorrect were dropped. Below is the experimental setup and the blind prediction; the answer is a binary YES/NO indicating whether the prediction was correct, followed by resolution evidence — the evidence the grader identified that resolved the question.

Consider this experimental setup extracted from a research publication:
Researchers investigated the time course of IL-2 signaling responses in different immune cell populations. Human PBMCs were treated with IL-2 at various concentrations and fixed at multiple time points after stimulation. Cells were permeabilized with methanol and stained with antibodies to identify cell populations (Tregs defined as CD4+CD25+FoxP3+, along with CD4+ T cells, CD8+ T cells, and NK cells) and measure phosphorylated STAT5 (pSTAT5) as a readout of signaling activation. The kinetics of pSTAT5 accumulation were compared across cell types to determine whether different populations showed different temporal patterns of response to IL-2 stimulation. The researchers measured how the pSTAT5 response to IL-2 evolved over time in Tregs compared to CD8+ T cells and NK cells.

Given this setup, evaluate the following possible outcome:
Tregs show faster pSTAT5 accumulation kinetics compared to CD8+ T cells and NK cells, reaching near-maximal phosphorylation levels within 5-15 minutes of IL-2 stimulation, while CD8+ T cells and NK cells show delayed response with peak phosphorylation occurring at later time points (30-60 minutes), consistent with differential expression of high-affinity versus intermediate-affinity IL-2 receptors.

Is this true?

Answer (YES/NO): NO